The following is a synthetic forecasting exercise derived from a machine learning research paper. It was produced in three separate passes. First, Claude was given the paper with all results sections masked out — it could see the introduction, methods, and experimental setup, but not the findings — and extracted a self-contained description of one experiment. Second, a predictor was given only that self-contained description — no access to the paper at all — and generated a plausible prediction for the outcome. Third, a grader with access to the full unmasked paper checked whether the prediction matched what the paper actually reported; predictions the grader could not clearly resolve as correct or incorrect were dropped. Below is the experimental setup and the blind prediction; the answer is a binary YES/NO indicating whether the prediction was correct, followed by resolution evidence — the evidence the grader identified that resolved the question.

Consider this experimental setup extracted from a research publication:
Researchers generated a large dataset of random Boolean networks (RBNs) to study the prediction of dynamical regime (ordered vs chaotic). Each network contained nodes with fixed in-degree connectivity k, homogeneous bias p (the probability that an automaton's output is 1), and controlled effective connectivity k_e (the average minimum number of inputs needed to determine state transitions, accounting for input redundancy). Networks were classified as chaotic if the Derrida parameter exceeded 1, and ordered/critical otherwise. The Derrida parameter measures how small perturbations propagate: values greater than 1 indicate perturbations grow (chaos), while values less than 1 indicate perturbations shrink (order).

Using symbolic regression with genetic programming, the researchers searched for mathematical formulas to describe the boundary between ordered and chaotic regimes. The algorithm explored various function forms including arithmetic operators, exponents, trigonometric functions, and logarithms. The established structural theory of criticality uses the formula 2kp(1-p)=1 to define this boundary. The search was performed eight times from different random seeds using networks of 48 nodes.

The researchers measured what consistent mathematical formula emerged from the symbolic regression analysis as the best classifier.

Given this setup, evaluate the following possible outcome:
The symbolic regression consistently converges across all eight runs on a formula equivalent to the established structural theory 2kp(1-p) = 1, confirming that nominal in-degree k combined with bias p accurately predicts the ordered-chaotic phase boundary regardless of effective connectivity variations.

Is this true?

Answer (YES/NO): NO